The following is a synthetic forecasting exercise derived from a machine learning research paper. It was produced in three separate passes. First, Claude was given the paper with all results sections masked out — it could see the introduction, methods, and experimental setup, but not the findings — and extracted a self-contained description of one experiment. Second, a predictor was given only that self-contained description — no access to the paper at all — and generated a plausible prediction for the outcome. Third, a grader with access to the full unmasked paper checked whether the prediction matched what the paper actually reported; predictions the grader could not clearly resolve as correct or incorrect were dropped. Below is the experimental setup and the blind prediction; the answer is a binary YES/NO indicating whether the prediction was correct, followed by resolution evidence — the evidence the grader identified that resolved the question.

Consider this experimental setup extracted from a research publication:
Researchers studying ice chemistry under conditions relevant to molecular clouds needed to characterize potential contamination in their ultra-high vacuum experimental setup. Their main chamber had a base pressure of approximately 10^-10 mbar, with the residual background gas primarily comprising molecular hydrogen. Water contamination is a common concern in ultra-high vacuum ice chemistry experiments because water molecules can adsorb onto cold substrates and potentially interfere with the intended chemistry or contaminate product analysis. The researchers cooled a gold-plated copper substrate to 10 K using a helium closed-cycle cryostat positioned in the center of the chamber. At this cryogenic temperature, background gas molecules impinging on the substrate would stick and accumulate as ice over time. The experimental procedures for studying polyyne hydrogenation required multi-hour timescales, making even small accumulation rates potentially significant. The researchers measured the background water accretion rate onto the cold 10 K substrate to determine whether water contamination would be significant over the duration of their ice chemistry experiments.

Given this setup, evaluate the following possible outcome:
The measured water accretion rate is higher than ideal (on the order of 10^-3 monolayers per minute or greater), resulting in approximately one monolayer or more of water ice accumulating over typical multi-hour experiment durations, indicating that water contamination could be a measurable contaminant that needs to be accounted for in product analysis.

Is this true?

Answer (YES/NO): NO